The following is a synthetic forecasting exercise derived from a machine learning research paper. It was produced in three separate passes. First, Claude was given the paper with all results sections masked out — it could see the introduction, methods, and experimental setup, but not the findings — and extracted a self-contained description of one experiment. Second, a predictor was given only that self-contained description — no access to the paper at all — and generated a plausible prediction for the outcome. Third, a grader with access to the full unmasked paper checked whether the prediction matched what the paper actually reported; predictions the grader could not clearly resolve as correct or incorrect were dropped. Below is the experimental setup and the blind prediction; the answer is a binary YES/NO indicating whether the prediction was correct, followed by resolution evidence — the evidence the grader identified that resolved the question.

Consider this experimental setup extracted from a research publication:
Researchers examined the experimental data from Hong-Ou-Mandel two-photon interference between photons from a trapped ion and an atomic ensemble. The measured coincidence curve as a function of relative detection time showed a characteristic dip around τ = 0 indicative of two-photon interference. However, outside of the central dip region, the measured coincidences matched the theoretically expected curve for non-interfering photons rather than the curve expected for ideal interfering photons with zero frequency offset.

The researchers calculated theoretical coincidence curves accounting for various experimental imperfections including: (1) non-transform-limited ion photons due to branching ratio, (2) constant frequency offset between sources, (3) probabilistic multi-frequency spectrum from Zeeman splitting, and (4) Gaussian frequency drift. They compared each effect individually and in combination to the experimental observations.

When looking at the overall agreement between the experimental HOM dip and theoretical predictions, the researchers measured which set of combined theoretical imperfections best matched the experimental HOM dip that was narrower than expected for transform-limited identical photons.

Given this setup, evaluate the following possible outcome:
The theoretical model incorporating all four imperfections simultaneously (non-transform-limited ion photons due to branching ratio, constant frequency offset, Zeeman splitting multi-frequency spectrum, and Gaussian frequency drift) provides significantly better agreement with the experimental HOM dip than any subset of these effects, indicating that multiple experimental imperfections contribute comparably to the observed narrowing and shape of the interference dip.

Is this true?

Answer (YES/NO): NO